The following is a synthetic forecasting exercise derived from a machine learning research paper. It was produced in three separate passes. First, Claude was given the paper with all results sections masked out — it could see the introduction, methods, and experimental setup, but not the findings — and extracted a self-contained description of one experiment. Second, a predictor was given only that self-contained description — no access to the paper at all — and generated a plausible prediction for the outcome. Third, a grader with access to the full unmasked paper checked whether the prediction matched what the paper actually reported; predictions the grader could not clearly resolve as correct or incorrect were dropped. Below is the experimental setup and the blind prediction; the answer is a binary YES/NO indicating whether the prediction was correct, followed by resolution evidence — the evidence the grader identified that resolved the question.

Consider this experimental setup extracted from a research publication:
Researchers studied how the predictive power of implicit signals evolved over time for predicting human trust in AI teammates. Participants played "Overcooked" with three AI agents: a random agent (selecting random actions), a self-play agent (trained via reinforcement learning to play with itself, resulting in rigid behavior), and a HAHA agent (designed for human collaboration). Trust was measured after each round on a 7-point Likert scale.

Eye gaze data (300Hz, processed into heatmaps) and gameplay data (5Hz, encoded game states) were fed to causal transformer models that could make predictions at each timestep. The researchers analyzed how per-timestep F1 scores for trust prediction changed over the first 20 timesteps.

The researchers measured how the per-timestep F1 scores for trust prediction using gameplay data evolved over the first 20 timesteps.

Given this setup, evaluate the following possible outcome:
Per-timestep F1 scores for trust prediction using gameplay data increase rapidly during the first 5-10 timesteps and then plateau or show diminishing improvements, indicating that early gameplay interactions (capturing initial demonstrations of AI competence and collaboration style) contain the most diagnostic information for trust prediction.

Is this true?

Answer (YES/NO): NO